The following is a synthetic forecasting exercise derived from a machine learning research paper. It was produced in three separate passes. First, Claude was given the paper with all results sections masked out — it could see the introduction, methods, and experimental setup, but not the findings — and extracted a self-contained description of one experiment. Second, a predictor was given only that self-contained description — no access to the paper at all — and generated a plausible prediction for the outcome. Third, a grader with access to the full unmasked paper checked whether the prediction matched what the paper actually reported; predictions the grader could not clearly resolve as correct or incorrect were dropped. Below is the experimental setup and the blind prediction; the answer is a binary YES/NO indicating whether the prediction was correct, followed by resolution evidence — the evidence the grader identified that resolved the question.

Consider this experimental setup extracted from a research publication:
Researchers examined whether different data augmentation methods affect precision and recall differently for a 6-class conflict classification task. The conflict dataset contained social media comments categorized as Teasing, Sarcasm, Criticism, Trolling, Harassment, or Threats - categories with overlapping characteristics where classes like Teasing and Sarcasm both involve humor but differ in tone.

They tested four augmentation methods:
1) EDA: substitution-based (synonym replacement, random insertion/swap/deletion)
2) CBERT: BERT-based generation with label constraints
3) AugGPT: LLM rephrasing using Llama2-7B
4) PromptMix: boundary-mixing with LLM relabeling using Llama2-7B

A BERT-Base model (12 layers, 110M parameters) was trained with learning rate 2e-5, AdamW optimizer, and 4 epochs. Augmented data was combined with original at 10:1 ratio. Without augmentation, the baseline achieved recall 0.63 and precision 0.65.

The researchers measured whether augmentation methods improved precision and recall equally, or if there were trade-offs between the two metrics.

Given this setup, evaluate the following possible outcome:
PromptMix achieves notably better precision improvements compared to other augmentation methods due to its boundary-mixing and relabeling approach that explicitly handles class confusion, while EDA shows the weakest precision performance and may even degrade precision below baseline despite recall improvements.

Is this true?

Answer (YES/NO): NO